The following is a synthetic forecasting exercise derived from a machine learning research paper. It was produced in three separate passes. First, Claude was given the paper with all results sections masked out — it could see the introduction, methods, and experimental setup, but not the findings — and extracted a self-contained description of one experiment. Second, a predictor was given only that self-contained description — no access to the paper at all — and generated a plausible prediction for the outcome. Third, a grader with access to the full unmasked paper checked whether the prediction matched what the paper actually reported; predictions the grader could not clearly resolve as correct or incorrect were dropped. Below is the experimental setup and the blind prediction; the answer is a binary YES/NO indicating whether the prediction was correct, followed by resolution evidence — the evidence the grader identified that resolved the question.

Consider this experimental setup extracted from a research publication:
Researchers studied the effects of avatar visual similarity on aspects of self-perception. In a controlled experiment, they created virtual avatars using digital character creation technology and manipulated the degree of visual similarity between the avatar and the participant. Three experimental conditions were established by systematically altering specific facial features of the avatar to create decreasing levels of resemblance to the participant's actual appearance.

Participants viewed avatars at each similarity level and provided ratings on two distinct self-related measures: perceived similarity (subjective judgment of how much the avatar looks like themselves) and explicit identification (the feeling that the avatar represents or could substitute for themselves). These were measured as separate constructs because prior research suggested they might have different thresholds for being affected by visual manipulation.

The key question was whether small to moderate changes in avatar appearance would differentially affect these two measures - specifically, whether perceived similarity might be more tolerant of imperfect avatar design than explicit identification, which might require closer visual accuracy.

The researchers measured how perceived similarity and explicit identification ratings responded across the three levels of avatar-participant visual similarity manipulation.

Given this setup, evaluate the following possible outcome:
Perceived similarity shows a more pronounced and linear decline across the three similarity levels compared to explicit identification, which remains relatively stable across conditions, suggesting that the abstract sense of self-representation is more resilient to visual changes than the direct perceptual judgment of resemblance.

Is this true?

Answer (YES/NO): NO